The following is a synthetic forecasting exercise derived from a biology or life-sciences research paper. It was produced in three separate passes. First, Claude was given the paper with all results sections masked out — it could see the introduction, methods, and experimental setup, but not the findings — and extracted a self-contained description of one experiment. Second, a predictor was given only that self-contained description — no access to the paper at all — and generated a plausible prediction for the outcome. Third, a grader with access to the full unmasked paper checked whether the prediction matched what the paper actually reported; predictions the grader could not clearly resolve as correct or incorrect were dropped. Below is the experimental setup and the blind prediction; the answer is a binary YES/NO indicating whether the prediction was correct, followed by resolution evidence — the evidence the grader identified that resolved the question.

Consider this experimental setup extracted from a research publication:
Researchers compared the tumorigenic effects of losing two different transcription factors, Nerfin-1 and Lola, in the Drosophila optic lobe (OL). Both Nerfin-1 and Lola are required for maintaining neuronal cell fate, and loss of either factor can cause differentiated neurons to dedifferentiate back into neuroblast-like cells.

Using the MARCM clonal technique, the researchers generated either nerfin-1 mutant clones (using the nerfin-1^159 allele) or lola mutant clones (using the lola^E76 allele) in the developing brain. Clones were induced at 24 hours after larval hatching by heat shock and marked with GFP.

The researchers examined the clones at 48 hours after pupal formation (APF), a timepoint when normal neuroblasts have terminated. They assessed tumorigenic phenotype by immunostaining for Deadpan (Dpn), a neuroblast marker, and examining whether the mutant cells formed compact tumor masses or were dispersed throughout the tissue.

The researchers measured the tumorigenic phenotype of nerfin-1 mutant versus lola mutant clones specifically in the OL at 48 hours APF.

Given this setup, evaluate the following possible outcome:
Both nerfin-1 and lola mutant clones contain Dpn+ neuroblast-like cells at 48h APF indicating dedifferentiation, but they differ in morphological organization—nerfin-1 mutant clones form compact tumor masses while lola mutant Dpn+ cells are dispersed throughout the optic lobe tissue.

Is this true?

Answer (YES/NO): NO